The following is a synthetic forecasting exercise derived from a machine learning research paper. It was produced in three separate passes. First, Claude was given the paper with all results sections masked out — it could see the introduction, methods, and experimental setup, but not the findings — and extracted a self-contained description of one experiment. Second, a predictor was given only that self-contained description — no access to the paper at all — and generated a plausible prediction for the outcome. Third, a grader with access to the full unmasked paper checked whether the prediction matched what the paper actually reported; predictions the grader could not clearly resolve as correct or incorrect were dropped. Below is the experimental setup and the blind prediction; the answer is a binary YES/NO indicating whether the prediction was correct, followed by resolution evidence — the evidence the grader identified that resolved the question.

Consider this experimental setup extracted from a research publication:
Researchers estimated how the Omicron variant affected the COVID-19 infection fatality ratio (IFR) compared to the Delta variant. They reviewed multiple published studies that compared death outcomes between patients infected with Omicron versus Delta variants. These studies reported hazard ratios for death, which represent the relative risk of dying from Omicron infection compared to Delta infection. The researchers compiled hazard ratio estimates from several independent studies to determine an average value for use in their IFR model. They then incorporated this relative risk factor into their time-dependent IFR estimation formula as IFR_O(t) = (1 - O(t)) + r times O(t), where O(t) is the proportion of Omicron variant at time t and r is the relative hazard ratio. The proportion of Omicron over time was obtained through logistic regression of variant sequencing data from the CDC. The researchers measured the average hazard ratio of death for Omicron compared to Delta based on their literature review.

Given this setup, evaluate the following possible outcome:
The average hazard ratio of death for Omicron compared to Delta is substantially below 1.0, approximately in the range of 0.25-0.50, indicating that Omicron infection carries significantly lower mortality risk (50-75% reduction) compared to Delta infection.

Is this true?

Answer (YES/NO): YES